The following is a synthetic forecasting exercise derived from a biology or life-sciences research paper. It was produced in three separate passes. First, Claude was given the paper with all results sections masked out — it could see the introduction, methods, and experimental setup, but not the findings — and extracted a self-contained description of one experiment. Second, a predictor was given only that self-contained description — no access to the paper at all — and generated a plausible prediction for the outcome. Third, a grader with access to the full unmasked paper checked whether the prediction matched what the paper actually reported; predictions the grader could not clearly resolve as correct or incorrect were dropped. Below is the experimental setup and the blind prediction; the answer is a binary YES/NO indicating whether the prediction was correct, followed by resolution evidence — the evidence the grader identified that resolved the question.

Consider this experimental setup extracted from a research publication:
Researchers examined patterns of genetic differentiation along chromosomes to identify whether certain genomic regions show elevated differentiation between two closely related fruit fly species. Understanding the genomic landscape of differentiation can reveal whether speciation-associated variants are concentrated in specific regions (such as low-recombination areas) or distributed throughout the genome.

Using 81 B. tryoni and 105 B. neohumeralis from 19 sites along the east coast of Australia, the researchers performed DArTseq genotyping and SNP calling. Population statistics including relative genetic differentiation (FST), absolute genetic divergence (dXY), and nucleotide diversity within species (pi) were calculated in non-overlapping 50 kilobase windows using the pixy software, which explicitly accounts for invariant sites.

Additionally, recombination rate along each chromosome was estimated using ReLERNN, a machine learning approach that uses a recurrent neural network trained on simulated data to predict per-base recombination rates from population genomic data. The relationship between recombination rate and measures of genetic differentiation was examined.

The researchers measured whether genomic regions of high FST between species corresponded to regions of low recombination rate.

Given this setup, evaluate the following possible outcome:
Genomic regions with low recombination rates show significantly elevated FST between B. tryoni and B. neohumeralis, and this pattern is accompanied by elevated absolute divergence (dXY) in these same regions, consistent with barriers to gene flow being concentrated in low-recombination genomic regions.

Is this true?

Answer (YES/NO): YES